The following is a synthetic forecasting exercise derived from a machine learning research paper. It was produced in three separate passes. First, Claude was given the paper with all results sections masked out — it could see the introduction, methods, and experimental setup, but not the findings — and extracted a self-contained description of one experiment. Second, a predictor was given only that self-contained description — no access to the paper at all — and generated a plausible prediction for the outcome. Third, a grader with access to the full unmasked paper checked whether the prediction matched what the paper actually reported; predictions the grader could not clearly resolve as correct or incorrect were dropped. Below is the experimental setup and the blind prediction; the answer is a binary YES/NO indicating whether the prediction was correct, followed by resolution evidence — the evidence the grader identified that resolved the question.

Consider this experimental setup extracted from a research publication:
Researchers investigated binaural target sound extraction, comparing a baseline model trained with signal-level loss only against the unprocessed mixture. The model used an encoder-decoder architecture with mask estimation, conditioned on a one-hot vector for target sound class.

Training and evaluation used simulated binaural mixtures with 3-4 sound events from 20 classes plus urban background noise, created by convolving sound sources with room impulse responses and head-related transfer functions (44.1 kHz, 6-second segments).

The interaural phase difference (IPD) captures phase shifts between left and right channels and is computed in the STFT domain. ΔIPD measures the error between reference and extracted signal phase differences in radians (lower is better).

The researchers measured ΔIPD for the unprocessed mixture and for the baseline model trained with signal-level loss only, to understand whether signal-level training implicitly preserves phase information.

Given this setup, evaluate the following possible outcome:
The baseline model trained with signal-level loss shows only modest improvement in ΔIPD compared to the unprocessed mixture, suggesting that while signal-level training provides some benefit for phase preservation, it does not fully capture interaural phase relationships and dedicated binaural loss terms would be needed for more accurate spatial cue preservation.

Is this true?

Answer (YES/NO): NO